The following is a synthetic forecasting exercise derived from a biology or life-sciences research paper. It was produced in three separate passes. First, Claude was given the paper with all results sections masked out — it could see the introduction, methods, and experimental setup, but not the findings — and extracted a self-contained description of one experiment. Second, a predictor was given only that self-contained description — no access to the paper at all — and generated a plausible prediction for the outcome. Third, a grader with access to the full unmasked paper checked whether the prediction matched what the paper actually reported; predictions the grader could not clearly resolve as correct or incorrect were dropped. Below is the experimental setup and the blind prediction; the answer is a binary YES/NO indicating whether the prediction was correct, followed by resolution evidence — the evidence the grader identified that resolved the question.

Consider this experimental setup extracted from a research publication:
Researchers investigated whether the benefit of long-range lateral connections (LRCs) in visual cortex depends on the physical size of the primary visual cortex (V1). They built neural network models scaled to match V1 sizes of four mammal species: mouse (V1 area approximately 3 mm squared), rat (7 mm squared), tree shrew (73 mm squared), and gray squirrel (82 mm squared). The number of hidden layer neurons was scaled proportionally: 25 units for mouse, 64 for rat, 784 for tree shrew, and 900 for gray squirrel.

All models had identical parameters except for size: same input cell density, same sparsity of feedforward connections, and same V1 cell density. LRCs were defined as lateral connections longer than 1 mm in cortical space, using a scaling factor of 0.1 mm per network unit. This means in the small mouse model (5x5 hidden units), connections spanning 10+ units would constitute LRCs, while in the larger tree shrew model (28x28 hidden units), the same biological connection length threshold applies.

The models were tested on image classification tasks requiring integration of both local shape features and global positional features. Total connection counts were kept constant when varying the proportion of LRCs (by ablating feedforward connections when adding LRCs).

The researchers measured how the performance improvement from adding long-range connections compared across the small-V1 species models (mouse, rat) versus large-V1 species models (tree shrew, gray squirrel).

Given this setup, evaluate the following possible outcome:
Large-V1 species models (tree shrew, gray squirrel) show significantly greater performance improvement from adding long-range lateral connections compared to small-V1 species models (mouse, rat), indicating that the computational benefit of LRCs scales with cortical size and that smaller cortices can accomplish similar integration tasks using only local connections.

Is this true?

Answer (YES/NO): YES